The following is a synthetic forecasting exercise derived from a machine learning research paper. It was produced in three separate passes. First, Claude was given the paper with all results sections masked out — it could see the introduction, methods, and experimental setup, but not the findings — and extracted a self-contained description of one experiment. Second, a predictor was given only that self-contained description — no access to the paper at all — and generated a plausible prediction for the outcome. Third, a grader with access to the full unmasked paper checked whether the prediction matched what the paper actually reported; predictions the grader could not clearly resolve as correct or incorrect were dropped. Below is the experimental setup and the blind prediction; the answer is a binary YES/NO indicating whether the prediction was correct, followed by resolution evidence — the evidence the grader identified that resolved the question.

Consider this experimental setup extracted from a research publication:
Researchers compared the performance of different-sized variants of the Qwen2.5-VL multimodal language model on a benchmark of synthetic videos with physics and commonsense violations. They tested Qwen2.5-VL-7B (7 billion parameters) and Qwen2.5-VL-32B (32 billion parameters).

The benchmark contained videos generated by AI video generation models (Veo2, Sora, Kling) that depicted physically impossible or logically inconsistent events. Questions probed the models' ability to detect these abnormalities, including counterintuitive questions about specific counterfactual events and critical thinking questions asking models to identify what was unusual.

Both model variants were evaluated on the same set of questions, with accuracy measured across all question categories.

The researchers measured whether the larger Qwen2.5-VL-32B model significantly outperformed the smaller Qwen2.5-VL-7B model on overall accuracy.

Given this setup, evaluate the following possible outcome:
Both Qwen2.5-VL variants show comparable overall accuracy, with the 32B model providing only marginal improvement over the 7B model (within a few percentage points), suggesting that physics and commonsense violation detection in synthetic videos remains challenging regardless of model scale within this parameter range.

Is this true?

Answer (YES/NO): YES